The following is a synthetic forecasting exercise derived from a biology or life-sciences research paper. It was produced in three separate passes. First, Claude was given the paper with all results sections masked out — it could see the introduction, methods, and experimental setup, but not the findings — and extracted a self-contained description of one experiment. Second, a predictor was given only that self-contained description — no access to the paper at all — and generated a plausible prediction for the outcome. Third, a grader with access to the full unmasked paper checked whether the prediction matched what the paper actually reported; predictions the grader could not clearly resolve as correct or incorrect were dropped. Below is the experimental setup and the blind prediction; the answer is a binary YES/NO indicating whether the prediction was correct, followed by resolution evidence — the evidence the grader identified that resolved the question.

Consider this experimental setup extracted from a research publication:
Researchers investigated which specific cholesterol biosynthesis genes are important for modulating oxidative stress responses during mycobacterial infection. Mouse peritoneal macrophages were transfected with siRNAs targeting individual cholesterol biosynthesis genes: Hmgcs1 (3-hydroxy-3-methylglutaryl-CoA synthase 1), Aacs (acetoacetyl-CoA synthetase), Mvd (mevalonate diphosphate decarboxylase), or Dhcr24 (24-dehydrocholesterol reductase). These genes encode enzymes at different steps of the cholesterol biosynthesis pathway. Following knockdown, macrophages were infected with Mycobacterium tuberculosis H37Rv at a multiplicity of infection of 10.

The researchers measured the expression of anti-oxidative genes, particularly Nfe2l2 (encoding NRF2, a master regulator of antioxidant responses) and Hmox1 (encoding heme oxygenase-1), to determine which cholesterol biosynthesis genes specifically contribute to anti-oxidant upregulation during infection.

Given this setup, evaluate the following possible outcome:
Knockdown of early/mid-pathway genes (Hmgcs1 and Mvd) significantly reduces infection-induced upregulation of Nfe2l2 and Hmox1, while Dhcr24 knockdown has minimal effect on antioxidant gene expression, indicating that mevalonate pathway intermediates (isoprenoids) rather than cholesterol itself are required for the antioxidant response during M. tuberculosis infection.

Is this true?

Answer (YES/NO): NO